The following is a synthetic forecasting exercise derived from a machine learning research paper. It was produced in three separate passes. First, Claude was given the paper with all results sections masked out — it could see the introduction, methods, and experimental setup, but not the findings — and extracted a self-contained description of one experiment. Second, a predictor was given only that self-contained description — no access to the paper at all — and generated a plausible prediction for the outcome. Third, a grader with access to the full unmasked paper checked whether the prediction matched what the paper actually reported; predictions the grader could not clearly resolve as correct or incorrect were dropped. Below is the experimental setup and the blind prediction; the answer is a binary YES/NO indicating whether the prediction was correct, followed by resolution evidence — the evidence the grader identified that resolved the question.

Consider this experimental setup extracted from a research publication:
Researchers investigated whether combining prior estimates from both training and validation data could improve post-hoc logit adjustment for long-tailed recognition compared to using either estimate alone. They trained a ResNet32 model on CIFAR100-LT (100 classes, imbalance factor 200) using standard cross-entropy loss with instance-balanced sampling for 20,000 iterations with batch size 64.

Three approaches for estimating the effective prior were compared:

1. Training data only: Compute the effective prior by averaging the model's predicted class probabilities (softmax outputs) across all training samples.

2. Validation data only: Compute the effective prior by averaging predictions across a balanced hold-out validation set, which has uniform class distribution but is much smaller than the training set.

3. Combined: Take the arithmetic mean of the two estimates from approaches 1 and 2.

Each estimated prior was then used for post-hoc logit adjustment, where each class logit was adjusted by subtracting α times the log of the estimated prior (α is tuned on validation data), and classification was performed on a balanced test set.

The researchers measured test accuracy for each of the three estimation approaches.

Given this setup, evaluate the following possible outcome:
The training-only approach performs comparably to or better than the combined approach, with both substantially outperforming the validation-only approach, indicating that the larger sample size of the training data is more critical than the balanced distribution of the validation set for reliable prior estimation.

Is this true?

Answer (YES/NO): NO